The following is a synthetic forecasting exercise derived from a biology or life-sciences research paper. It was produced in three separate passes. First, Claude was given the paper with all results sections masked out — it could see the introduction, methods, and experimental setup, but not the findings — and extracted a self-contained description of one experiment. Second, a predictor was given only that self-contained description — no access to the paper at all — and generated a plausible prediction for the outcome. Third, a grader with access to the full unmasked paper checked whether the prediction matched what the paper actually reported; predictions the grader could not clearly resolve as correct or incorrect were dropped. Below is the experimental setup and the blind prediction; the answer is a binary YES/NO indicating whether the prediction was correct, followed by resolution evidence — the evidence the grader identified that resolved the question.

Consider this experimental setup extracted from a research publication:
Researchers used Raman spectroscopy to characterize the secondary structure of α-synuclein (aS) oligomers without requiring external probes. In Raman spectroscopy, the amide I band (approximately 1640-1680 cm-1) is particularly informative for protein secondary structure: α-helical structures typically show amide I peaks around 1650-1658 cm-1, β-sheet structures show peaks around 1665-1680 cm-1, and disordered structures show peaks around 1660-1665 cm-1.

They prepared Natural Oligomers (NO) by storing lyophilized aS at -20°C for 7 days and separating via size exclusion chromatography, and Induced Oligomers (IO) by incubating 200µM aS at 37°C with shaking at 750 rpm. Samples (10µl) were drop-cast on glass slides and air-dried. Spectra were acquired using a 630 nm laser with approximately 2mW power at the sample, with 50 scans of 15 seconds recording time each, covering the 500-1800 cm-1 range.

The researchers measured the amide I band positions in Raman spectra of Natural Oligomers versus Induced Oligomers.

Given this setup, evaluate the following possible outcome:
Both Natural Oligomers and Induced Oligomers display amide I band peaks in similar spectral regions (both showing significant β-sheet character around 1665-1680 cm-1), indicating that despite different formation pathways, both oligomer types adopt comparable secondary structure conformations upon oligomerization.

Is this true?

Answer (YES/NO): NO